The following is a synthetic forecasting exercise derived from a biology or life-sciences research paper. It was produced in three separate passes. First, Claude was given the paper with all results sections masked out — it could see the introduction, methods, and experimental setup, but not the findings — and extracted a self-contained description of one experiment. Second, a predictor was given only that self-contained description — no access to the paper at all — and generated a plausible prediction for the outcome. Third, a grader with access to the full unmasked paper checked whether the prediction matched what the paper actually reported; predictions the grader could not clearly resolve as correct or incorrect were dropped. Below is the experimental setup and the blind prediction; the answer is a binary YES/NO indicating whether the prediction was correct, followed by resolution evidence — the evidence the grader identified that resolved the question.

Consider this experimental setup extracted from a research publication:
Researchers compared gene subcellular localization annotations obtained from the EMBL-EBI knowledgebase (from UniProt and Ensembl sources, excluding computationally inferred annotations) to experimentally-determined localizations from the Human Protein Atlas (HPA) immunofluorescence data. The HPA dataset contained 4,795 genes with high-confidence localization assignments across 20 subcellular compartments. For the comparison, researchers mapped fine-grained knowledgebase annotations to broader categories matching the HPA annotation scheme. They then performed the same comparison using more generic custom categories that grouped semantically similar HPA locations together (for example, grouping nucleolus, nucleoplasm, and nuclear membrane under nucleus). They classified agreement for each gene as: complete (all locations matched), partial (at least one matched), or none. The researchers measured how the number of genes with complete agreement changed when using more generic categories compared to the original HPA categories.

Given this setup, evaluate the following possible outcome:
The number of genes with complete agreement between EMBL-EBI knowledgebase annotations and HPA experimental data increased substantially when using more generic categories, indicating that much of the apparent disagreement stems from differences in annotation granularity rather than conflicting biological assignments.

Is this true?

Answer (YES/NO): YES